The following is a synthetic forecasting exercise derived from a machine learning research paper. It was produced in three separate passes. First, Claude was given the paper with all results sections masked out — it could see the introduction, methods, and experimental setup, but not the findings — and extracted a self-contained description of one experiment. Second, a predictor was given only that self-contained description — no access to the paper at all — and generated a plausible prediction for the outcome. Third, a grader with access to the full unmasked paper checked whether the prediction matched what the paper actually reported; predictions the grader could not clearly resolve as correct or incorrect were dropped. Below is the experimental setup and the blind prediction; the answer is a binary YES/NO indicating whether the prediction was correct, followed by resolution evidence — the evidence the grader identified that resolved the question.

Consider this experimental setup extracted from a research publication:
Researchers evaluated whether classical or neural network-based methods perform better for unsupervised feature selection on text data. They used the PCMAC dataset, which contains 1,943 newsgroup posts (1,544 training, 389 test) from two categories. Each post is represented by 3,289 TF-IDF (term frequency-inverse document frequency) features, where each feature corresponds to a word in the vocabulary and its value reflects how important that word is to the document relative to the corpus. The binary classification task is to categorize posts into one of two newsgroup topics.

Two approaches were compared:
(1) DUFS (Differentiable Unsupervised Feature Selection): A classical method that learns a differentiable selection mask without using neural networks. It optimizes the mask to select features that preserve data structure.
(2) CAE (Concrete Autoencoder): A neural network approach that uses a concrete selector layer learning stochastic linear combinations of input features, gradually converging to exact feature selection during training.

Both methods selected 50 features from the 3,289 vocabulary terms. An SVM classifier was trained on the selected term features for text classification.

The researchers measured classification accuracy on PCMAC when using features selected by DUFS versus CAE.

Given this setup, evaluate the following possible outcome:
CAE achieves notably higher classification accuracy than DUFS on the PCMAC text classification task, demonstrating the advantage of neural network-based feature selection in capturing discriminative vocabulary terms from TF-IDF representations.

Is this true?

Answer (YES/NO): NO